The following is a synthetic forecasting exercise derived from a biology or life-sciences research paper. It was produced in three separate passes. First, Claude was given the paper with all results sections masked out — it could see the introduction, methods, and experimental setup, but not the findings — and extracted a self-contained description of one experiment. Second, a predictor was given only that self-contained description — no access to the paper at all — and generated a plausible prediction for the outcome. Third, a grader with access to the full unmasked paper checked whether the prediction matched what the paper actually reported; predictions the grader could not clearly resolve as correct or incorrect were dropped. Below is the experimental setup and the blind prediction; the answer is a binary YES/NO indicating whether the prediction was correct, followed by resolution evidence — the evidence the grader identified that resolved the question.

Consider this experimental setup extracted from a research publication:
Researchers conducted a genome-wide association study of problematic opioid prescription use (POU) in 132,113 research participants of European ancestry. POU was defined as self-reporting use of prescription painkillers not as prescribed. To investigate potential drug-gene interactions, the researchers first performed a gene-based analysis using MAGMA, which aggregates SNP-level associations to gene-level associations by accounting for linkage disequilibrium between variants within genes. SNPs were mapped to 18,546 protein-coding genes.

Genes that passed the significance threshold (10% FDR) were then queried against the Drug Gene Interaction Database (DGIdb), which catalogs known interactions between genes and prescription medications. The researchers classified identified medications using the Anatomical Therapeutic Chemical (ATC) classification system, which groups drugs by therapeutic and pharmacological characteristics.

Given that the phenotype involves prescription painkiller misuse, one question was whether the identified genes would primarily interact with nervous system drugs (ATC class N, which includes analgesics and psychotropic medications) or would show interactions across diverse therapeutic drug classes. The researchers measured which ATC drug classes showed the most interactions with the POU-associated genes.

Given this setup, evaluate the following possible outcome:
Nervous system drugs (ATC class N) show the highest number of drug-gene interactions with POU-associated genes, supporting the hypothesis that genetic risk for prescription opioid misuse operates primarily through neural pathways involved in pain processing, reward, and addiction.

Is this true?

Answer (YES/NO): NO